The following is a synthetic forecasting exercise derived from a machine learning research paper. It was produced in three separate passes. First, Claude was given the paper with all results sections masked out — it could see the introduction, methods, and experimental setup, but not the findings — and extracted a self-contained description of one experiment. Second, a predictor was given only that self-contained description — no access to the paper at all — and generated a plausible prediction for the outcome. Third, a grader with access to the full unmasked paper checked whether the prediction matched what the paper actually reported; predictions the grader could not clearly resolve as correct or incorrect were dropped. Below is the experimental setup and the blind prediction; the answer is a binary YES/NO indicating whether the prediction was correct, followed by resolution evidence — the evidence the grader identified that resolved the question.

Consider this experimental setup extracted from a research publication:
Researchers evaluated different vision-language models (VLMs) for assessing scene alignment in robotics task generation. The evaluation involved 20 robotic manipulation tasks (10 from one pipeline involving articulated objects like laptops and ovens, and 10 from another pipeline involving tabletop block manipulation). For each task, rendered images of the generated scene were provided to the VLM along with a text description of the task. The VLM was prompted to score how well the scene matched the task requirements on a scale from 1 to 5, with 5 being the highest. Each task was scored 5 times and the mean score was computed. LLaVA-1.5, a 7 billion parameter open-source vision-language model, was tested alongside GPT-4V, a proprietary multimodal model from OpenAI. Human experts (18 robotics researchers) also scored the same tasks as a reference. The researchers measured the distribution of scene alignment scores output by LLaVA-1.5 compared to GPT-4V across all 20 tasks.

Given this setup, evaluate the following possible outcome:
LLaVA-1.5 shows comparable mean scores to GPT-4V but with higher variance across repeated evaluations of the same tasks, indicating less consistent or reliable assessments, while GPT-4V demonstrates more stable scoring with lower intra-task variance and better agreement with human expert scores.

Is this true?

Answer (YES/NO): NO